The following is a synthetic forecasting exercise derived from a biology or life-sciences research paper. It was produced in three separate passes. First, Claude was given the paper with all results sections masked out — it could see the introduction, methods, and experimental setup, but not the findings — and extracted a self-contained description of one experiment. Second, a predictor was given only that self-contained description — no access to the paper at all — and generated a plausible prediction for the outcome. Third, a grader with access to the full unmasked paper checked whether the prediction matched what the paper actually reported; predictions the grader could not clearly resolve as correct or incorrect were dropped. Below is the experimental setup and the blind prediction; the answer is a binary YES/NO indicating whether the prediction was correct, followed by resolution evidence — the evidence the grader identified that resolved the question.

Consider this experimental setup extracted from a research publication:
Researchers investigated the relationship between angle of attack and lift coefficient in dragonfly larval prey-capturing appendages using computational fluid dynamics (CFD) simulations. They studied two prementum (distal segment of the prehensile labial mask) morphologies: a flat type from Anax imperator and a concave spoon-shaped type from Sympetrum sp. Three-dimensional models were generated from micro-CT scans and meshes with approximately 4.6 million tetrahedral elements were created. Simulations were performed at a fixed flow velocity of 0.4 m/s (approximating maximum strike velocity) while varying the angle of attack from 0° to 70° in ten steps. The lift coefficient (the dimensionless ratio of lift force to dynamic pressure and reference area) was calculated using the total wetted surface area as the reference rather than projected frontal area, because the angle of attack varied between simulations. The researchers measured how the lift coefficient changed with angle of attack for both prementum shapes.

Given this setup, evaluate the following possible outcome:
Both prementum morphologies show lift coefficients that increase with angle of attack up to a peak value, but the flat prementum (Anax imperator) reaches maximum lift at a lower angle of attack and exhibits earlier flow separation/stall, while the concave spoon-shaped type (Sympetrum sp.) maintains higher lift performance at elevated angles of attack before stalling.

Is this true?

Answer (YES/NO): YES